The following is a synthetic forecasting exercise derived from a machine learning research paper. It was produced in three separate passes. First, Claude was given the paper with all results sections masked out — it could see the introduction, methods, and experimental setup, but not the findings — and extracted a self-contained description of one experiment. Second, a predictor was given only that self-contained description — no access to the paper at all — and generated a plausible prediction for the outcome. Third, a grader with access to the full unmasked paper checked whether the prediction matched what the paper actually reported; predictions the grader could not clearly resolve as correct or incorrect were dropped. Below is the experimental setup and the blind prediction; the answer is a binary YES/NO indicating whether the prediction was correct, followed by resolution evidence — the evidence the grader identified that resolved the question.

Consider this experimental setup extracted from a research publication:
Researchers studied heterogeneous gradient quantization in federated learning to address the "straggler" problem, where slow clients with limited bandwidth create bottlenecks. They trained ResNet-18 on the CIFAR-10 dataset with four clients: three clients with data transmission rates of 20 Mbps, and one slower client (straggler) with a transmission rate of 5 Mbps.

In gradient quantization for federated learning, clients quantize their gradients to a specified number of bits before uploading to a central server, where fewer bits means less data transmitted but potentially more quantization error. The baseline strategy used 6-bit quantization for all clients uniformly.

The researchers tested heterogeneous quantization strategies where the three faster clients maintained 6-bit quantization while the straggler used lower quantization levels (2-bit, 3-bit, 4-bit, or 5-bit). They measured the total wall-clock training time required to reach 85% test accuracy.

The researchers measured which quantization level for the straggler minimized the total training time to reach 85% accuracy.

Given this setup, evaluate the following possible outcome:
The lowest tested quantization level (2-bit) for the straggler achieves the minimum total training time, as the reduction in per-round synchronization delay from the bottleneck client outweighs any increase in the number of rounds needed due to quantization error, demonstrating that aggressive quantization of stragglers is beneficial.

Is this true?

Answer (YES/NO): NO